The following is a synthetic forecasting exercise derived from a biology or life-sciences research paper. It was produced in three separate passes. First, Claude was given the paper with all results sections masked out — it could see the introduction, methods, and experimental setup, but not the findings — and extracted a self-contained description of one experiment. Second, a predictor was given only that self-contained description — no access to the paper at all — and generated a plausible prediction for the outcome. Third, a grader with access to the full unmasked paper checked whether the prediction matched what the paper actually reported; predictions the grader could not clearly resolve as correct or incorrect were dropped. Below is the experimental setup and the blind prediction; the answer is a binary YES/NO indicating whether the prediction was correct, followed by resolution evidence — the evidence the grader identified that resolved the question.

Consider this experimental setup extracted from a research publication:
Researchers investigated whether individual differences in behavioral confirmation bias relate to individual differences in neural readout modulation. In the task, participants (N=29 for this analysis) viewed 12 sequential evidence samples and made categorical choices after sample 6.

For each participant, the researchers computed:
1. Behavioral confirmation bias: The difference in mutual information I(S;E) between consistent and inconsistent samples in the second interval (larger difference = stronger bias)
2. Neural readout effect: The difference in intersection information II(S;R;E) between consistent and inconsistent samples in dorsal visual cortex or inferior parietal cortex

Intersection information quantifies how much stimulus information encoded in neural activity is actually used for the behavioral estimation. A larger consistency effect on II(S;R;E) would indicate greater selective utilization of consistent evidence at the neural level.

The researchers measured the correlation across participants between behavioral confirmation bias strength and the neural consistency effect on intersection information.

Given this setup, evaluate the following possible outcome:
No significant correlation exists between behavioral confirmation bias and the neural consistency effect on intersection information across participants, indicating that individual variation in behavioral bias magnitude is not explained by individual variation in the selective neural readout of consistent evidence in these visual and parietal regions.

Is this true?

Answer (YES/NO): NO